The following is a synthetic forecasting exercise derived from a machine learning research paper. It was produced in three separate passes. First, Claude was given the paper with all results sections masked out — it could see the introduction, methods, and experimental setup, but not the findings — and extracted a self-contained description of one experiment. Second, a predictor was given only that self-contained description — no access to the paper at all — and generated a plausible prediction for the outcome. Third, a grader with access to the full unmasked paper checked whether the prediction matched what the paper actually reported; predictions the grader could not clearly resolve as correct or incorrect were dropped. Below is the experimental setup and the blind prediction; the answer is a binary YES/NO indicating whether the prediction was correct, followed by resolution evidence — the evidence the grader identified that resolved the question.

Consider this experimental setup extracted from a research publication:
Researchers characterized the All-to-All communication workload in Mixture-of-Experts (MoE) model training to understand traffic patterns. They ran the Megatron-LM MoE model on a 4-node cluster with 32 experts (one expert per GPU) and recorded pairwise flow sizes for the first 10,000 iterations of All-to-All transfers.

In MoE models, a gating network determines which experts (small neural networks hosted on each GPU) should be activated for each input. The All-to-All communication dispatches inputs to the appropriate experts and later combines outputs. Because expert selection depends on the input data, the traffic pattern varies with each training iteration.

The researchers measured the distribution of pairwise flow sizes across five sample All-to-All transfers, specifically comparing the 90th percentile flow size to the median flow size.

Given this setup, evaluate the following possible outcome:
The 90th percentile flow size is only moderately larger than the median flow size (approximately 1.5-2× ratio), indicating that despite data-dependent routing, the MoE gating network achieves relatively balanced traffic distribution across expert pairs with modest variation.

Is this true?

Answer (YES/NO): NO